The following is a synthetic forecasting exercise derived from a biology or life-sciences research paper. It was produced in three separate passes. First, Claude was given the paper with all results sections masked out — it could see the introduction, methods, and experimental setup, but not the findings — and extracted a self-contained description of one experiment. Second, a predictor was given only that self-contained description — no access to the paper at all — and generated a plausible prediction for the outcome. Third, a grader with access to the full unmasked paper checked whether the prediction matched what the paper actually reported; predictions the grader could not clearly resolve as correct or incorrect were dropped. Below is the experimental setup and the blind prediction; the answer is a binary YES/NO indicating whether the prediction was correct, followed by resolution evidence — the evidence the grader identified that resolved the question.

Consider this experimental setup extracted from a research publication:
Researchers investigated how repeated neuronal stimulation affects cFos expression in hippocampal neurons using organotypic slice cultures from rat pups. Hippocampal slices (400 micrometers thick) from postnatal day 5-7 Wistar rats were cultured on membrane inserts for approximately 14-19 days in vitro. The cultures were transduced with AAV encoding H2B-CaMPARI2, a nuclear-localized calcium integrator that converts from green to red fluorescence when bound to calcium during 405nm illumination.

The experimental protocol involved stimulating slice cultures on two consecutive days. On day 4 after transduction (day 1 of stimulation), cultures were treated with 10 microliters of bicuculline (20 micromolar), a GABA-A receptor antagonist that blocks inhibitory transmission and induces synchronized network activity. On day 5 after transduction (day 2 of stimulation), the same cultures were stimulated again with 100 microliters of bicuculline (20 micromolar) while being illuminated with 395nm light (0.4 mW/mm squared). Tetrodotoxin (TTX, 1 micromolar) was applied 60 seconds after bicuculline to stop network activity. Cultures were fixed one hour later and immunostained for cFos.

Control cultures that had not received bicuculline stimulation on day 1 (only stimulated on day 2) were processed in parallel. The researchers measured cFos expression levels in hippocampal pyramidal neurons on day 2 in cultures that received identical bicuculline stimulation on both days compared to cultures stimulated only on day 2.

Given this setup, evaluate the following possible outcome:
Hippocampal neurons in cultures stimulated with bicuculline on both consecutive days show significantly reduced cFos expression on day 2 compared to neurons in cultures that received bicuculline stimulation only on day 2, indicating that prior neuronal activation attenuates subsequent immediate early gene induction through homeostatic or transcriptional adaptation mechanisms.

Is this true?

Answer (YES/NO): YES